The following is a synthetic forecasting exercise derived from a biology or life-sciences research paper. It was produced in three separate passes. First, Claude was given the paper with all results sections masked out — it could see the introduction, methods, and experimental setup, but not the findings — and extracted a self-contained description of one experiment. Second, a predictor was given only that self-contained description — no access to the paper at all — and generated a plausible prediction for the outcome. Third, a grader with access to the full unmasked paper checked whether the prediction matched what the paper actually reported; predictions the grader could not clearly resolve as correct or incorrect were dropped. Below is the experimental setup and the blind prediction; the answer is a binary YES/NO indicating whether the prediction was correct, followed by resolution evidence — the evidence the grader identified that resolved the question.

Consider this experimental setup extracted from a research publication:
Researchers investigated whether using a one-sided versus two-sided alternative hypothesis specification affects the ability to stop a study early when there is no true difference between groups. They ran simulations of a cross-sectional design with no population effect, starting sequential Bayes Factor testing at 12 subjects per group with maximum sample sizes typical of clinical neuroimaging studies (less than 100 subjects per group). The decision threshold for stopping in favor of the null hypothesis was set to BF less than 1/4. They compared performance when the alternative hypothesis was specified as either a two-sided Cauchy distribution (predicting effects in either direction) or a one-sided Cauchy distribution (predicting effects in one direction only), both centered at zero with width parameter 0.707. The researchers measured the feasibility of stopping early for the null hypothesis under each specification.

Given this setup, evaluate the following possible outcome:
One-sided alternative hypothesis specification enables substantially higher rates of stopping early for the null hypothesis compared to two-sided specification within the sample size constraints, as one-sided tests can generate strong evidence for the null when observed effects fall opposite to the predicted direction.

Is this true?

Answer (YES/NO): YES